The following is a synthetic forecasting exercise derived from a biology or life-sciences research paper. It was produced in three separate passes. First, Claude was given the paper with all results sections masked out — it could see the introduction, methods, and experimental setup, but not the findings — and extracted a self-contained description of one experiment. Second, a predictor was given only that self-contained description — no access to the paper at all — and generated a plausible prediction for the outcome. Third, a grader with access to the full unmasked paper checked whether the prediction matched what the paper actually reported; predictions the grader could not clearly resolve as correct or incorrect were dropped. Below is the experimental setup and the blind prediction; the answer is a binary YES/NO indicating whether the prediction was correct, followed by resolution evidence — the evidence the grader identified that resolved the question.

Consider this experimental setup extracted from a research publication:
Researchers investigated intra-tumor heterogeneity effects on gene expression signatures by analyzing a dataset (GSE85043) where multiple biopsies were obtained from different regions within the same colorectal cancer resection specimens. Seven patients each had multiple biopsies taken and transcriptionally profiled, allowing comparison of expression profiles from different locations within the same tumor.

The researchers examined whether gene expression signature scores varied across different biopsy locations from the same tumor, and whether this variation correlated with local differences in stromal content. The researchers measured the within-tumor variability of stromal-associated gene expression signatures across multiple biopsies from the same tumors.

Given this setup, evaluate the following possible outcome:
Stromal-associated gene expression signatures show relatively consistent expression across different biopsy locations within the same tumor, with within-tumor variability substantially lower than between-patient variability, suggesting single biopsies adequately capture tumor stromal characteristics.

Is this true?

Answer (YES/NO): NO